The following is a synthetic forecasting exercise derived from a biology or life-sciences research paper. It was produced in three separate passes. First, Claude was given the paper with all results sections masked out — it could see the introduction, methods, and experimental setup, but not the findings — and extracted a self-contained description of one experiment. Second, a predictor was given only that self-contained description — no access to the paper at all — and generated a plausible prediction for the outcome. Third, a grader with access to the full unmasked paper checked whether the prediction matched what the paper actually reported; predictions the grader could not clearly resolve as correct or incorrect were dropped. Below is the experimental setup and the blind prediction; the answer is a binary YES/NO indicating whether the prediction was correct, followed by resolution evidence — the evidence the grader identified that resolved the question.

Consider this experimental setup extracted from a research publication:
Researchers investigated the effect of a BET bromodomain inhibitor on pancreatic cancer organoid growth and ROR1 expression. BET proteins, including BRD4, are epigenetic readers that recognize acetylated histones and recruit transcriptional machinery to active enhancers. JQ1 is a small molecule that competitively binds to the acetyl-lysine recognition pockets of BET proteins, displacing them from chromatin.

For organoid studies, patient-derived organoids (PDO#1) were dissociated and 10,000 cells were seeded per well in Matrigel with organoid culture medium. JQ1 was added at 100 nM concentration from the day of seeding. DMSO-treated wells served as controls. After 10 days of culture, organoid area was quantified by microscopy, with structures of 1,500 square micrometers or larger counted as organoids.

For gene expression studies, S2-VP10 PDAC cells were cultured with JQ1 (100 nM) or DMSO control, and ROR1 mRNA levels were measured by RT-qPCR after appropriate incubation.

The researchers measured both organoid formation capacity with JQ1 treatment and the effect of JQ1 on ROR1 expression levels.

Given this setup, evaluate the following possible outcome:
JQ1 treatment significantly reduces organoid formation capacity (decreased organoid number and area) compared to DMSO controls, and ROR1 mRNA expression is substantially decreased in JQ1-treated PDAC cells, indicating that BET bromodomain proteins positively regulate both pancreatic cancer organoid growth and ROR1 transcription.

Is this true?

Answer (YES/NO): YES